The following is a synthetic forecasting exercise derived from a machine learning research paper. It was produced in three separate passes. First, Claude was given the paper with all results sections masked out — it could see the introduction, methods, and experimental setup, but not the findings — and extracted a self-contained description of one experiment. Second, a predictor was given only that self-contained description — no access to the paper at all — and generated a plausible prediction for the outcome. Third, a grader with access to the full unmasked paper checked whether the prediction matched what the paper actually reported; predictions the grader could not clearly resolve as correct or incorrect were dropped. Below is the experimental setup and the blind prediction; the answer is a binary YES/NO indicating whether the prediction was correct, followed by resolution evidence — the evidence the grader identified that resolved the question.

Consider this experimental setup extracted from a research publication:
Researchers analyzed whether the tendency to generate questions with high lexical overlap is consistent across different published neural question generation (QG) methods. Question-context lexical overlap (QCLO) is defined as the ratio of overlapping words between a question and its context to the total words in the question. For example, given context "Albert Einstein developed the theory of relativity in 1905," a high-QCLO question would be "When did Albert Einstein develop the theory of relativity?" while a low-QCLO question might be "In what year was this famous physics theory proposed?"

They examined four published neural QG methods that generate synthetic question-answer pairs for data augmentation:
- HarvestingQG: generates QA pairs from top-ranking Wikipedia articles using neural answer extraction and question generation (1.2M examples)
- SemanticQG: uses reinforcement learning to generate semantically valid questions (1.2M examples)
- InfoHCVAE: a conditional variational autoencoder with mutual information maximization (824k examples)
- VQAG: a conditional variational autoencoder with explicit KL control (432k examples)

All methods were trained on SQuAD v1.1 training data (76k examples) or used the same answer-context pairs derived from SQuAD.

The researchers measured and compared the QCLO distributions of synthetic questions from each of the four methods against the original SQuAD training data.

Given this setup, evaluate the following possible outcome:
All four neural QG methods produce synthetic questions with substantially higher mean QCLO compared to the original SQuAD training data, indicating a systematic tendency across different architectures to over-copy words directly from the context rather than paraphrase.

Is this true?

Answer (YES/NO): YES